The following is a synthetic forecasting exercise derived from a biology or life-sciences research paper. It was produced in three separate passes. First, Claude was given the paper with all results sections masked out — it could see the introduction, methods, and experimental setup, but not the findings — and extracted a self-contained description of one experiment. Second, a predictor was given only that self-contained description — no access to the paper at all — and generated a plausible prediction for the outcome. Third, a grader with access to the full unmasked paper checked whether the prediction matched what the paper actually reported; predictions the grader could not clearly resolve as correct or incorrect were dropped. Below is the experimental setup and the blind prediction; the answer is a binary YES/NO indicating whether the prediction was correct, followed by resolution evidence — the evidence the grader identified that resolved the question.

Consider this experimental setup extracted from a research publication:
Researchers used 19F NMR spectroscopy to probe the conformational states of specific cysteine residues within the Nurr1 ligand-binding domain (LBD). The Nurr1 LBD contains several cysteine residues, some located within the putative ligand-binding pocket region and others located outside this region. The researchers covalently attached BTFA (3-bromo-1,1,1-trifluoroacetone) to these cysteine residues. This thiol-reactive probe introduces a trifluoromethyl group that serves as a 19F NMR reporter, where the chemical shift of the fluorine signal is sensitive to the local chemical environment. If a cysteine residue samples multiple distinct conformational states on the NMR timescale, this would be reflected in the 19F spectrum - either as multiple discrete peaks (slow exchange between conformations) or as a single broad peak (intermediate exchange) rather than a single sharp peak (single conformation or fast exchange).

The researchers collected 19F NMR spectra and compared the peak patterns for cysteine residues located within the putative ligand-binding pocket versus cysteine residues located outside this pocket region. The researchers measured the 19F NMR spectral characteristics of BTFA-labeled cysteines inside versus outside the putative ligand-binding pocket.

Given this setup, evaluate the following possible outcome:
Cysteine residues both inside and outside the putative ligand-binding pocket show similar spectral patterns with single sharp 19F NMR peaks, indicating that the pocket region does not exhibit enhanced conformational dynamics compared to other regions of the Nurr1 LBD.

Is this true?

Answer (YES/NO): NO